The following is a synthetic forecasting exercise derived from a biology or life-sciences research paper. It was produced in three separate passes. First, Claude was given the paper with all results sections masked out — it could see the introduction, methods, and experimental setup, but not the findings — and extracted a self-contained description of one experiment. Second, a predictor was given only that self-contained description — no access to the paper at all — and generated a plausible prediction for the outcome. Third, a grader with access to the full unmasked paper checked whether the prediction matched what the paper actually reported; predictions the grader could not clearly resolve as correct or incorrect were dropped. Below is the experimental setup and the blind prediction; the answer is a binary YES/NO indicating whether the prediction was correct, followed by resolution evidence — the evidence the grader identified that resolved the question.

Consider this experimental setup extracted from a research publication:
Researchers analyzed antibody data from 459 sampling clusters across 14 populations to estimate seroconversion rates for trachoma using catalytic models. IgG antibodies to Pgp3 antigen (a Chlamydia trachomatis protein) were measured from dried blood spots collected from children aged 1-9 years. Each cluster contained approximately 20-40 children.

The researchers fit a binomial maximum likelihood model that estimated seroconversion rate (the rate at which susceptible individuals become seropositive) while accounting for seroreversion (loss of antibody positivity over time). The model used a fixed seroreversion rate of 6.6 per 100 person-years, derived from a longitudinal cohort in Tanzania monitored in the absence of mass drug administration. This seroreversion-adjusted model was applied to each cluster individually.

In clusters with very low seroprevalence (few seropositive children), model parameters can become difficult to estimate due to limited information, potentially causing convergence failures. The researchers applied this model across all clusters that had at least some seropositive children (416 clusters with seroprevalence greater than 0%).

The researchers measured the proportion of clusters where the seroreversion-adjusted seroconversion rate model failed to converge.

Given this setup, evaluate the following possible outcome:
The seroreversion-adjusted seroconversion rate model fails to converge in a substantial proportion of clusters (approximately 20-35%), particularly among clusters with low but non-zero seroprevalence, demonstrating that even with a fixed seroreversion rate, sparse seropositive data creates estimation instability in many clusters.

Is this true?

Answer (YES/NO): NO